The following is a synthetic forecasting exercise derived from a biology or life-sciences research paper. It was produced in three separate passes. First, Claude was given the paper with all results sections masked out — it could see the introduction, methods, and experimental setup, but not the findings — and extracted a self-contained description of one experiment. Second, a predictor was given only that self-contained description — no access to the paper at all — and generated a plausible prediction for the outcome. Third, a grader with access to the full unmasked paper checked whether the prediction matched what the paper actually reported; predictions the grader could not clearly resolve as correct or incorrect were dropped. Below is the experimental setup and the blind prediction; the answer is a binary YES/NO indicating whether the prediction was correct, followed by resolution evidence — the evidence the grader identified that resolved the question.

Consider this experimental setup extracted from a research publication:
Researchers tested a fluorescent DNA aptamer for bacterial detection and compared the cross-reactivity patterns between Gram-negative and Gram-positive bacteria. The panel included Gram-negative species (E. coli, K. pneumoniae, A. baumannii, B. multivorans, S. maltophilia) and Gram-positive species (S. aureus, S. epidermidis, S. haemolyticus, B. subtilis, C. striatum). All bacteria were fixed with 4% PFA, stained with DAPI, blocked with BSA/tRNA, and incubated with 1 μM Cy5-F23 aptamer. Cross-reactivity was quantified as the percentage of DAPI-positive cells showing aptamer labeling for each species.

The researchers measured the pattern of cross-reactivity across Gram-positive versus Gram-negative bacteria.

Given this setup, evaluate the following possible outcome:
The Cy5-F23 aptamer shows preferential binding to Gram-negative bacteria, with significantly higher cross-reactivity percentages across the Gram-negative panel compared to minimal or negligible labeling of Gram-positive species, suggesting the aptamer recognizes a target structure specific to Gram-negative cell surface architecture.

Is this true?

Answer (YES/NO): NO